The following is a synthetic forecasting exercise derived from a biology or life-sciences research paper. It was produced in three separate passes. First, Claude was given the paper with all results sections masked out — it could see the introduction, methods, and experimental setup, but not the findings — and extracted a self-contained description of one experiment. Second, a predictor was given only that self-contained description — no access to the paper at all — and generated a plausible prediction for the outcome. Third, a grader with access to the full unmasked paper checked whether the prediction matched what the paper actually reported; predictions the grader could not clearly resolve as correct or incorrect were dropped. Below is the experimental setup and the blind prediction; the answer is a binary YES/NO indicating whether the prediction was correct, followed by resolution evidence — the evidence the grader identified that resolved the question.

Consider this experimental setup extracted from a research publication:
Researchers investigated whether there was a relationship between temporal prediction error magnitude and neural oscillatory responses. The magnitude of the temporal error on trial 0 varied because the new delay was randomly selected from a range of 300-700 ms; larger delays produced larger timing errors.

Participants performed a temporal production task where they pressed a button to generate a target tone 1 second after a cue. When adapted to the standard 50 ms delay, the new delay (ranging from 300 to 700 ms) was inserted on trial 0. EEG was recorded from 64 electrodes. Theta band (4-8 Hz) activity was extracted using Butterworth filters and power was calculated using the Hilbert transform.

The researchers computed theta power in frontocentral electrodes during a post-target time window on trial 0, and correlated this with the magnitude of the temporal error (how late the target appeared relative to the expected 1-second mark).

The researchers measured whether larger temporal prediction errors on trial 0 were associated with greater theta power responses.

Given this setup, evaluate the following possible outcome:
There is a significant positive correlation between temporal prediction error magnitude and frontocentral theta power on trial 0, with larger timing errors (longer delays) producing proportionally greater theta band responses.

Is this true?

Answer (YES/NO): NO